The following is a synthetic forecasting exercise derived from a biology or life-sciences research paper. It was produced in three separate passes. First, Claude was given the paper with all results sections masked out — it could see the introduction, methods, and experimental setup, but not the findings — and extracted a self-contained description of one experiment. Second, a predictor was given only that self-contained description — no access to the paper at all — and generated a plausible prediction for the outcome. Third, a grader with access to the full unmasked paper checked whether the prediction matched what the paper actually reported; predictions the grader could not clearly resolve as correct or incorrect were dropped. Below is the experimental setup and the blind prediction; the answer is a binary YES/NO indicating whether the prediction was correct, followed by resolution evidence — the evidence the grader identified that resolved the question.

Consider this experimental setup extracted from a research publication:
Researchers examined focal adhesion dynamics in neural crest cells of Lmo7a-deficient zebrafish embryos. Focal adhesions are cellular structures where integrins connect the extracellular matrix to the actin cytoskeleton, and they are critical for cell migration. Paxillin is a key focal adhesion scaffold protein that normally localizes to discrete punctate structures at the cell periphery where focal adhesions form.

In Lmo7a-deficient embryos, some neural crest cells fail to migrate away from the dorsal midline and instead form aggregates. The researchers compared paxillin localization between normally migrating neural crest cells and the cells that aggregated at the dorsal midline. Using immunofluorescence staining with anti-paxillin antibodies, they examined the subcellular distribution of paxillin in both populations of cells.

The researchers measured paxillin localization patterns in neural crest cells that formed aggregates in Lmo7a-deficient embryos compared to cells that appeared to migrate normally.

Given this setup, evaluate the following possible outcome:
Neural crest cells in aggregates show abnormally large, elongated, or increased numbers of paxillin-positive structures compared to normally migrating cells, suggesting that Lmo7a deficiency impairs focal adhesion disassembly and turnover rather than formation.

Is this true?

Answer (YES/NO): NO